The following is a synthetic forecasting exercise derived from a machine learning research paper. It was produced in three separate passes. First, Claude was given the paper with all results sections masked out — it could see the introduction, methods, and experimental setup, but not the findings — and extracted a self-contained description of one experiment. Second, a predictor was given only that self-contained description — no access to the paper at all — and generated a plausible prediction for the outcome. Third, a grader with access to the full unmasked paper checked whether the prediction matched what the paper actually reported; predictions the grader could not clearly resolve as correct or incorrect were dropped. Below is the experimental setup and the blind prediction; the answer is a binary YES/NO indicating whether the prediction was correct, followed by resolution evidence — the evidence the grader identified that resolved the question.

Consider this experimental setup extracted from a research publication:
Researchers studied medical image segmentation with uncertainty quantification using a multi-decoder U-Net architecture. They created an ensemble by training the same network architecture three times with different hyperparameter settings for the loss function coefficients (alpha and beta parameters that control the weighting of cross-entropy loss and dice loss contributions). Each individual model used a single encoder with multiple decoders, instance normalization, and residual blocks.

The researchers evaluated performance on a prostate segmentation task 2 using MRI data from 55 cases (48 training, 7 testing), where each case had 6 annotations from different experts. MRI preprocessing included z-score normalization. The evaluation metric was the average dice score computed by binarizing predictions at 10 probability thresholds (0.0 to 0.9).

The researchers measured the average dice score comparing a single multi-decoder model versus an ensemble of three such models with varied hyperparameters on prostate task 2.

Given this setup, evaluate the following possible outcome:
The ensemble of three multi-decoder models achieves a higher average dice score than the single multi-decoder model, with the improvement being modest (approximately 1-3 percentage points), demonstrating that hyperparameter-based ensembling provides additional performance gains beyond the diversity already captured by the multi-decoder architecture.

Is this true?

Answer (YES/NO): NO